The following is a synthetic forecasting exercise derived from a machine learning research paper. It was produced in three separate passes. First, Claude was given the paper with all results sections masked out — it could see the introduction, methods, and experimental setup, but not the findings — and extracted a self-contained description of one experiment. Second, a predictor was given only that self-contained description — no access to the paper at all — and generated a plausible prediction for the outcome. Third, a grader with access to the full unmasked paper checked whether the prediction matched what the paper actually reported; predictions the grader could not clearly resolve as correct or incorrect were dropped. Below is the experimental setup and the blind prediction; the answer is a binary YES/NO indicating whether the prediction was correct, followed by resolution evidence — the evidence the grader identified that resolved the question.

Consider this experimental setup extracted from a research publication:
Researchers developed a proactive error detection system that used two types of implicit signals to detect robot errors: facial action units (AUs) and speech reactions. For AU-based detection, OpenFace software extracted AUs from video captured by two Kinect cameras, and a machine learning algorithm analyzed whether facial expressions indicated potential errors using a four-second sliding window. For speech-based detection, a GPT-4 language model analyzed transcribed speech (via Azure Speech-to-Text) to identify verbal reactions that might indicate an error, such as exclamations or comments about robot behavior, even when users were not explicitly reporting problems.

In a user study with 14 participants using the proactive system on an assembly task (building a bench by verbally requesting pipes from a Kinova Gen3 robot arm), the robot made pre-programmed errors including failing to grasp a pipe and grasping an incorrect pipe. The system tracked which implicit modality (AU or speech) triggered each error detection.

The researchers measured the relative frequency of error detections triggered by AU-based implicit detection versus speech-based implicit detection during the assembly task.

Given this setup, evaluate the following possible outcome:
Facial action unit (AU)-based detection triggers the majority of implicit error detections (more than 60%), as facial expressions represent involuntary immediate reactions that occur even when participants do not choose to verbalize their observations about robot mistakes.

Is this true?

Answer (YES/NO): NO